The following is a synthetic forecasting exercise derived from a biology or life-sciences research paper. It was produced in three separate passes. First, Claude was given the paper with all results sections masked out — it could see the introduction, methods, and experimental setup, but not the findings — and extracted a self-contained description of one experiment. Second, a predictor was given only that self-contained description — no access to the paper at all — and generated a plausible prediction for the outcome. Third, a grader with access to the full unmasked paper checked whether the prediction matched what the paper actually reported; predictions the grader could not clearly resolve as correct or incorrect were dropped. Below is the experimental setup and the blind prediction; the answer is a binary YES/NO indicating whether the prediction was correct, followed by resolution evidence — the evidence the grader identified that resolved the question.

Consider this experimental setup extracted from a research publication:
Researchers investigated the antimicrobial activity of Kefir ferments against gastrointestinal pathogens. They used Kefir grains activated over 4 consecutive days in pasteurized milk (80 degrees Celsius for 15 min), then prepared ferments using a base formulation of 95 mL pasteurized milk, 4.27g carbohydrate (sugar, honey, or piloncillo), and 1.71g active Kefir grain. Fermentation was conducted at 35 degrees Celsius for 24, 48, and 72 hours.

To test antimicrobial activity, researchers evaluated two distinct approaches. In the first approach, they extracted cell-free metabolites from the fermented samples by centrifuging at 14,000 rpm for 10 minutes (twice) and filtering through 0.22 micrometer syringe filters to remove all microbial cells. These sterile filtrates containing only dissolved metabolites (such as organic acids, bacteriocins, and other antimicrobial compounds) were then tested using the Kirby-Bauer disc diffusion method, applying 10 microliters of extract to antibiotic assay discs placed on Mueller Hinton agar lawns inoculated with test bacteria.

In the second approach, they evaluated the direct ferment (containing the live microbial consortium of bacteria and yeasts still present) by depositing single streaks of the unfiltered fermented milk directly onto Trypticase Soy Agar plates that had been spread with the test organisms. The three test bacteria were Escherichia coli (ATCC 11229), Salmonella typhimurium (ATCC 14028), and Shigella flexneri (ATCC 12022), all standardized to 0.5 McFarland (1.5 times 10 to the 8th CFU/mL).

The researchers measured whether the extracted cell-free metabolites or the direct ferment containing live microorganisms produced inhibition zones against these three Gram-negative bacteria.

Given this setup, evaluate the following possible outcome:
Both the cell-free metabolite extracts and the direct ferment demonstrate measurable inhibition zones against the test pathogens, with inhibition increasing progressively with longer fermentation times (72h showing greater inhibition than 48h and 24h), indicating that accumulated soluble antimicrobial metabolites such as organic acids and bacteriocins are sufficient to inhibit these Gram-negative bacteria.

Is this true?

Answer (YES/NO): NO